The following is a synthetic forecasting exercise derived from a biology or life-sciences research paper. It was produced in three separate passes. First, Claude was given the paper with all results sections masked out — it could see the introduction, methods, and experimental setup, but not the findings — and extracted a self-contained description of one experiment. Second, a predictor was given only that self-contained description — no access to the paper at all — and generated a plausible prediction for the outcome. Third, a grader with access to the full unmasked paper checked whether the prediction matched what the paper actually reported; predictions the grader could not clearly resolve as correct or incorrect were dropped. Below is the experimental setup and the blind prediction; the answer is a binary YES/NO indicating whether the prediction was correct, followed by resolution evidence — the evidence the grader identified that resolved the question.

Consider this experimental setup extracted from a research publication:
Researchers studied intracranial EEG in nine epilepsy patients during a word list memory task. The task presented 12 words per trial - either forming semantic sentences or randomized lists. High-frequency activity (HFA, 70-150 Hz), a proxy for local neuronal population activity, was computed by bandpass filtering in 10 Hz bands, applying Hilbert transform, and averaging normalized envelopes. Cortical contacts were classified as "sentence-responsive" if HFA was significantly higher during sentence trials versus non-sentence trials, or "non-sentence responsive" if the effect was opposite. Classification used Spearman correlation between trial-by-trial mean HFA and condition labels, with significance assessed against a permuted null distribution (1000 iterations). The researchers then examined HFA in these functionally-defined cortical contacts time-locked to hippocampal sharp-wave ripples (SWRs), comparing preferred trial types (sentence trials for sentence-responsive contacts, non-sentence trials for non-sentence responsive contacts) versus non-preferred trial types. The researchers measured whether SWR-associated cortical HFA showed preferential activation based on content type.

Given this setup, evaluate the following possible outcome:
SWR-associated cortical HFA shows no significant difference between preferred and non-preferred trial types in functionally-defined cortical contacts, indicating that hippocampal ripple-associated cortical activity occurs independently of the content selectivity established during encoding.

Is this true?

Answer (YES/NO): NO